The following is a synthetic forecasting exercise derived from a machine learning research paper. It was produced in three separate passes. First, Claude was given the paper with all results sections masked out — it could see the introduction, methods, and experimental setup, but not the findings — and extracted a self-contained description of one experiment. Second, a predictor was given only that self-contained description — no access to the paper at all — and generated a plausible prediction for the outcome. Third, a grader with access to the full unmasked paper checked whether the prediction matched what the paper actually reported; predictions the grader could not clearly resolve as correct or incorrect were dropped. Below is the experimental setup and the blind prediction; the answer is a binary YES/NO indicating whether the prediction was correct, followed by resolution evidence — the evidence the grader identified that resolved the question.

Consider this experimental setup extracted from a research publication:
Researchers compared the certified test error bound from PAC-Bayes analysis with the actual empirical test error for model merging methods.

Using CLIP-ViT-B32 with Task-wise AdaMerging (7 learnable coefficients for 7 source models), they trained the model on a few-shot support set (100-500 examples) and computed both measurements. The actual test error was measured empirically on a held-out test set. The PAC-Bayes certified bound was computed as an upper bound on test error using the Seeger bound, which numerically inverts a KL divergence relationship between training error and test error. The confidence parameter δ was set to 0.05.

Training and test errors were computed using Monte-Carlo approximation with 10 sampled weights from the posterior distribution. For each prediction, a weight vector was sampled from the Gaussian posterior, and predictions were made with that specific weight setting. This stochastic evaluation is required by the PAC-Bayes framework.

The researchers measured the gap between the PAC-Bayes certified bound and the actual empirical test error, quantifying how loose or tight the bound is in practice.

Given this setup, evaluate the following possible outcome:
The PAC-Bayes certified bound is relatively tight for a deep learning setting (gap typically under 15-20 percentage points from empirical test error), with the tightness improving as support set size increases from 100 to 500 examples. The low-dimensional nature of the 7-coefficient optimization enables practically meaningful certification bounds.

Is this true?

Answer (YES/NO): NO